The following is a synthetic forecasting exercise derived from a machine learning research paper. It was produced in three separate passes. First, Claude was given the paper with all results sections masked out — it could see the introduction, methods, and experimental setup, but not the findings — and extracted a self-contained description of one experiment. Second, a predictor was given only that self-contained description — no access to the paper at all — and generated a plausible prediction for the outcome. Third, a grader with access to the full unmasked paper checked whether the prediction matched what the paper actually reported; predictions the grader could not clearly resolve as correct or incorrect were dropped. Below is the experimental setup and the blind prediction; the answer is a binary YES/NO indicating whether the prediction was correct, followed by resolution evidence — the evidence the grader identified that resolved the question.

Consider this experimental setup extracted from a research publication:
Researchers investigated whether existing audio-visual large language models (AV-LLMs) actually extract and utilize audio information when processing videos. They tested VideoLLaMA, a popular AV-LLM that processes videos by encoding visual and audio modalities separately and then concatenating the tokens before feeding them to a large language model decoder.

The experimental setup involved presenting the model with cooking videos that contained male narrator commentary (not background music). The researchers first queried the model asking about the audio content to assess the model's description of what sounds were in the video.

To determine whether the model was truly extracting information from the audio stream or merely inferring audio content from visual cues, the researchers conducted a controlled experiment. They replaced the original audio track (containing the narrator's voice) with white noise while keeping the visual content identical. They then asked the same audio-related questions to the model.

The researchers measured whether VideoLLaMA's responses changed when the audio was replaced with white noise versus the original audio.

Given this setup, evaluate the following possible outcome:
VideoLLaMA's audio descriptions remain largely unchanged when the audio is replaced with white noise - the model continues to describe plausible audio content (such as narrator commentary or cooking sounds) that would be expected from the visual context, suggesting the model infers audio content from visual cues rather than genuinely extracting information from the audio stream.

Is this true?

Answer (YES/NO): YES